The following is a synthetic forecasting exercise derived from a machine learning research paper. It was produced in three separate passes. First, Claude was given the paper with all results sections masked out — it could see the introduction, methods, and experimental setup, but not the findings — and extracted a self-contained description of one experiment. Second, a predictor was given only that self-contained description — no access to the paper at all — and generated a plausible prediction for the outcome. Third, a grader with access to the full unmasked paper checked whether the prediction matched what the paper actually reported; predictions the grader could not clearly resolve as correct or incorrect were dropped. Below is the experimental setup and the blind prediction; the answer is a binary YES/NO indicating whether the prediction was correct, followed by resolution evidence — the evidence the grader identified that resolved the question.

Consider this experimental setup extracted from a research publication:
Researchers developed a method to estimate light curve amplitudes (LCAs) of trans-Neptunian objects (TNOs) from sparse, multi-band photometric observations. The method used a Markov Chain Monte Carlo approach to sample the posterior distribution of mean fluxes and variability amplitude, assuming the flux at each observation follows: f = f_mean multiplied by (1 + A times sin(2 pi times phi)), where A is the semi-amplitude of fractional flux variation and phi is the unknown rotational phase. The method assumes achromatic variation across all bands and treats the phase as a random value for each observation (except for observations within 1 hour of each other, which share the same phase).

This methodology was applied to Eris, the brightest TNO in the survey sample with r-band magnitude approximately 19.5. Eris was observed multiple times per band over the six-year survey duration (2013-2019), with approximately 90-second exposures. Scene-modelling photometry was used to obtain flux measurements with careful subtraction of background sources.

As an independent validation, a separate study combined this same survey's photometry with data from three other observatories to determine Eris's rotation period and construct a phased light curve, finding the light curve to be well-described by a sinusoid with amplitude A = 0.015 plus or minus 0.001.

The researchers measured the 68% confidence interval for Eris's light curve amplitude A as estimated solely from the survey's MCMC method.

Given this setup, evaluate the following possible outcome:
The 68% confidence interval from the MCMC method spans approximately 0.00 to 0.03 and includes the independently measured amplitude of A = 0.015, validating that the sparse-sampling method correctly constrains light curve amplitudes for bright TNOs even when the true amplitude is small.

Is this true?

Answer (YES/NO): NO